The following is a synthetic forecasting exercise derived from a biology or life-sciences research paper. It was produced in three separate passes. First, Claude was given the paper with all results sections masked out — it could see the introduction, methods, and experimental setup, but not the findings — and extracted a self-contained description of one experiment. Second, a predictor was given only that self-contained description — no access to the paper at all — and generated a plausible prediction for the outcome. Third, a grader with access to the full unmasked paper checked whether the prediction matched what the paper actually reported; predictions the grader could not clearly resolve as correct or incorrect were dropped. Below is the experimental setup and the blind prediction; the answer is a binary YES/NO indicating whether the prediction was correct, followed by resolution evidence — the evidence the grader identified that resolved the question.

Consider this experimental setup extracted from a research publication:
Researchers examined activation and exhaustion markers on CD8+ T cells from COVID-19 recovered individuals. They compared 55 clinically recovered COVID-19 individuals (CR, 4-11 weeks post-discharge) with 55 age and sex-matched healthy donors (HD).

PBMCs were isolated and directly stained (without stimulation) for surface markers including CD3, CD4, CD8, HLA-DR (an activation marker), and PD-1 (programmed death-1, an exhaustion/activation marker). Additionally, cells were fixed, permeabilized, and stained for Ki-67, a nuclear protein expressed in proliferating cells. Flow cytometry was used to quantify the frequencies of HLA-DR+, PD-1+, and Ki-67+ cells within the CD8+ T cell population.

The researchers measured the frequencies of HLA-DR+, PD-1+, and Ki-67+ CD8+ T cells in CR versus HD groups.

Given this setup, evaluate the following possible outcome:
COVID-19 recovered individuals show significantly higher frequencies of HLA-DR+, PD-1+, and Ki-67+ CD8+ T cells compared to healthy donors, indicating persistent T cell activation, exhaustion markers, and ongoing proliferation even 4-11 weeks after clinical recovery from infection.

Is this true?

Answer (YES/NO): NO